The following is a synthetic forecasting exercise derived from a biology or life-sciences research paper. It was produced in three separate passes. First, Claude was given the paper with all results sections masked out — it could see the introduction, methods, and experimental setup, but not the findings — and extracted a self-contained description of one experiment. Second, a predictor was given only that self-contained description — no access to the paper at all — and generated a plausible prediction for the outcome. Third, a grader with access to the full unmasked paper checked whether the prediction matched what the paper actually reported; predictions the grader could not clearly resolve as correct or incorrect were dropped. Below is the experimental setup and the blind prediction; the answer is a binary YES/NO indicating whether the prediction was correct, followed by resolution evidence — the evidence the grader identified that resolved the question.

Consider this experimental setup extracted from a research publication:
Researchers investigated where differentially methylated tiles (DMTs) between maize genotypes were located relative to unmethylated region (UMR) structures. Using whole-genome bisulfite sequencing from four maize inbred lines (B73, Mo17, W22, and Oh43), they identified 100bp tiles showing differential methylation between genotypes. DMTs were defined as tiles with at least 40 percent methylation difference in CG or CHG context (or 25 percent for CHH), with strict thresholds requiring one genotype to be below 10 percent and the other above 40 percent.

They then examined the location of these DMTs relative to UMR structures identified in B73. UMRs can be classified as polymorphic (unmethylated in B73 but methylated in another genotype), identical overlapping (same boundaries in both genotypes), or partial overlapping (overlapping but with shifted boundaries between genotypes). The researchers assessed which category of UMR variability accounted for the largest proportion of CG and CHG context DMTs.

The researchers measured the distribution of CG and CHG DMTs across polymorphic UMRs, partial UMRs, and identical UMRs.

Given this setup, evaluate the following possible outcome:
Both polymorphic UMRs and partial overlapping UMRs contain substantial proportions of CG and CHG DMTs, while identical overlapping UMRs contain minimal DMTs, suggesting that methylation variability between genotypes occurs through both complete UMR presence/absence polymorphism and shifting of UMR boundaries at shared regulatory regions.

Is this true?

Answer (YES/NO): NO